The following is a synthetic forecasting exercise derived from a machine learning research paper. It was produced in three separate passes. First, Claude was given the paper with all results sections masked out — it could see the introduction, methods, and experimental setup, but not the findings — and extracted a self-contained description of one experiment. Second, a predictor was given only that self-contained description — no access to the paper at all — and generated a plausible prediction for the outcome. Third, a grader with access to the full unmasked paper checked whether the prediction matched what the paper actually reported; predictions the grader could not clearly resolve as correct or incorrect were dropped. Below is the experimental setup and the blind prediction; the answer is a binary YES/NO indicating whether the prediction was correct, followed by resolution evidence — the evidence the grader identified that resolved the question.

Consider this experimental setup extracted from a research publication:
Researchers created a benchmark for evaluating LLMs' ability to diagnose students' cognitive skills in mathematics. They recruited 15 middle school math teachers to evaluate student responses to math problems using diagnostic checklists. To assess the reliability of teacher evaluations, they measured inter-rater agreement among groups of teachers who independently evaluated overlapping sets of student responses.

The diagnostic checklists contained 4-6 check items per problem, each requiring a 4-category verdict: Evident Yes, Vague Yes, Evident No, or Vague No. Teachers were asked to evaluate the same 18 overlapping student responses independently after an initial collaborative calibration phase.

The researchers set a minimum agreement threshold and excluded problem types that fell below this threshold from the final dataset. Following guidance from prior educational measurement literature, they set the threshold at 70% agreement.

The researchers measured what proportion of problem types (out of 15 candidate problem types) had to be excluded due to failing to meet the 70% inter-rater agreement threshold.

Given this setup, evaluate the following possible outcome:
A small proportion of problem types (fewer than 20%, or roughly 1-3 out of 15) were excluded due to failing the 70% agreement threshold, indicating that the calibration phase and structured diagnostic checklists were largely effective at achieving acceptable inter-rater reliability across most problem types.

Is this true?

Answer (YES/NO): NO